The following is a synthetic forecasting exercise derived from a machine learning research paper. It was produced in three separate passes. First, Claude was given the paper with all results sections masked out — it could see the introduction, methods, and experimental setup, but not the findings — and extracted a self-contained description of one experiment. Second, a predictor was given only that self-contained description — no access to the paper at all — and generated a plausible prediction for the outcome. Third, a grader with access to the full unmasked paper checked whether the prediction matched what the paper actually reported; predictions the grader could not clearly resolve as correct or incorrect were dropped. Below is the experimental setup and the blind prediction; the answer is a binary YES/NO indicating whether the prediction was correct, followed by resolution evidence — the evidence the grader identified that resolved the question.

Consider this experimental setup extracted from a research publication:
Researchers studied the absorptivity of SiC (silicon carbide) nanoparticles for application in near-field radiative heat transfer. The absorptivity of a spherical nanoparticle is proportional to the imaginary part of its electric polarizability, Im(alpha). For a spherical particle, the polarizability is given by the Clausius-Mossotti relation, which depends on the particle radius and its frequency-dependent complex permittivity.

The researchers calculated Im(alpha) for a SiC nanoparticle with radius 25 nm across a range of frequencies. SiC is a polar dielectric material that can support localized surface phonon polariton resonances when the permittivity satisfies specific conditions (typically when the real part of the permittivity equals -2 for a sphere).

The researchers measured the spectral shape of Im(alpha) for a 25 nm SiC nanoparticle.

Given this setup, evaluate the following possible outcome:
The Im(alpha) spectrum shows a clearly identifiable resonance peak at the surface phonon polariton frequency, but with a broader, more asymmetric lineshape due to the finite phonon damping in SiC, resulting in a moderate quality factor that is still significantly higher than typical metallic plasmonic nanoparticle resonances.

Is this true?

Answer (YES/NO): NO